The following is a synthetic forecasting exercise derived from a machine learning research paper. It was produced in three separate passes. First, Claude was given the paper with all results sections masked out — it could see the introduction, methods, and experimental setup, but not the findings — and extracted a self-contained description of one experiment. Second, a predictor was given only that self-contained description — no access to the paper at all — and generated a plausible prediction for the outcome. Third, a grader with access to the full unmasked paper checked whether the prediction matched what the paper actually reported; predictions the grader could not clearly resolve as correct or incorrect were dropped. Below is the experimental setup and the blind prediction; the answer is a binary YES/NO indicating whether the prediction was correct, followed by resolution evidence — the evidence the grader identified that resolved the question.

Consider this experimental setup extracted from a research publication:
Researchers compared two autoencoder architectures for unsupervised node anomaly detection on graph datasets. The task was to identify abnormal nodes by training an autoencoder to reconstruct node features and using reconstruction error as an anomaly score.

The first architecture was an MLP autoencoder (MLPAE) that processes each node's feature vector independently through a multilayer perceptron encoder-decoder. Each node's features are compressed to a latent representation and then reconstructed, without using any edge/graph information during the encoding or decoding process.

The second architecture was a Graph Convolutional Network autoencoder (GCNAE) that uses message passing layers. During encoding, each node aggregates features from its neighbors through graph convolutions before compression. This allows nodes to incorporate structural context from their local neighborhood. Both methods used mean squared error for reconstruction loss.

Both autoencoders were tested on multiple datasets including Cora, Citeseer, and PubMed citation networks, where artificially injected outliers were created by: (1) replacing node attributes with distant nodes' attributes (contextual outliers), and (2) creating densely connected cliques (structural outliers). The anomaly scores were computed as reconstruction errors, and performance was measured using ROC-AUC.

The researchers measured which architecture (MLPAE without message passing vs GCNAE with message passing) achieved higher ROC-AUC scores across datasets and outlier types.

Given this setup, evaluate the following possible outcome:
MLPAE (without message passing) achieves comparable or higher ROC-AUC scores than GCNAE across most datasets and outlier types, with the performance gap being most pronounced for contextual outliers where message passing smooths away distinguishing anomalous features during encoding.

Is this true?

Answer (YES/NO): NO